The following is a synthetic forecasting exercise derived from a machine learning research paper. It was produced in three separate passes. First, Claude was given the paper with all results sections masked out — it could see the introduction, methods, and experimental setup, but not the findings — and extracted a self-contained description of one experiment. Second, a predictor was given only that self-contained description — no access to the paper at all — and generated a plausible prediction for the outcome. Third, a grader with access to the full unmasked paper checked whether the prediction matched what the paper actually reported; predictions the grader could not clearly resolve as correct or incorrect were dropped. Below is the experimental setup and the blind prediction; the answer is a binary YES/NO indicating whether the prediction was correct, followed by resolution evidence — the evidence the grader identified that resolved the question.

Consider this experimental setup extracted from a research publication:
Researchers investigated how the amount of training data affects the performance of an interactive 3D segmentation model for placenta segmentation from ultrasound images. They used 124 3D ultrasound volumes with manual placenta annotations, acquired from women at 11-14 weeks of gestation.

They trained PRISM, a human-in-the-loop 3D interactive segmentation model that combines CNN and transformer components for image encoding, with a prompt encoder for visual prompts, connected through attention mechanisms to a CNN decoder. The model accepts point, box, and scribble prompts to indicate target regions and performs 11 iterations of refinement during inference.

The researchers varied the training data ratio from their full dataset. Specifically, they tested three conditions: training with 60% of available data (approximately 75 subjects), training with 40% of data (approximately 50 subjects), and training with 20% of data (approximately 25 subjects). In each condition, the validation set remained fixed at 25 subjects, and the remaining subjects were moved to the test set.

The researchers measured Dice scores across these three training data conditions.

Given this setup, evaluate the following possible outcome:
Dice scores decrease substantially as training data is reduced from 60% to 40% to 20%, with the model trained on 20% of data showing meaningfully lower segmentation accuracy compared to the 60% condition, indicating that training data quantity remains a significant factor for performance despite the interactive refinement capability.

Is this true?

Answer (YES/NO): NO